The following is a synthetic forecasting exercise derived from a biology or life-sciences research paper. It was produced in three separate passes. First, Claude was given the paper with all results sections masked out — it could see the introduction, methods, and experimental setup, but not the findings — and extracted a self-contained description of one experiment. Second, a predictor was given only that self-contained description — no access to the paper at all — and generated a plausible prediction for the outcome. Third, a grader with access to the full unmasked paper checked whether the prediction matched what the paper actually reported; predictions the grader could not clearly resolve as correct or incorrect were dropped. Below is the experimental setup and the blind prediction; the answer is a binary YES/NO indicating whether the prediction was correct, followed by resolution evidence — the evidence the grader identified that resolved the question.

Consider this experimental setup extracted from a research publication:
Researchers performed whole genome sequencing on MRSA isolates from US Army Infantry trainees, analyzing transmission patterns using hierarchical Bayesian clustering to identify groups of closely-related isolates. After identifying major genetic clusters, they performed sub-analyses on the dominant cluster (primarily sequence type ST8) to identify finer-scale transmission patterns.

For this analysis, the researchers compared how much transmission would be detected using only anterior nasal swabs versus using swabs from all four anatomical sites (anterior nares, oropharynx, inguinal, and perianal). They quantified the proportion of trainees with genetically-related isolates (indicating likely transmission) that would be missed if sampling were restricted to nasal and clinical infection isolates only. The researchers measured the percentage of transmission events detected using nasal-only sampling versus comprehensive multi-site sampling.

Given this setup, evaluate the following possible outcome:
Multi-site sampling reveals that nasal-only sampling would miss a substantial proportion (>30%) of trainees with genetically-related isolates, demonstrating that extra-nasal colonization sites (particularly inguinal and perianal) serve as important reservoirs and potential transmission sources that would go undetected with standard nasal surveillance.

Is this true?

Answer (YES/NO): YES